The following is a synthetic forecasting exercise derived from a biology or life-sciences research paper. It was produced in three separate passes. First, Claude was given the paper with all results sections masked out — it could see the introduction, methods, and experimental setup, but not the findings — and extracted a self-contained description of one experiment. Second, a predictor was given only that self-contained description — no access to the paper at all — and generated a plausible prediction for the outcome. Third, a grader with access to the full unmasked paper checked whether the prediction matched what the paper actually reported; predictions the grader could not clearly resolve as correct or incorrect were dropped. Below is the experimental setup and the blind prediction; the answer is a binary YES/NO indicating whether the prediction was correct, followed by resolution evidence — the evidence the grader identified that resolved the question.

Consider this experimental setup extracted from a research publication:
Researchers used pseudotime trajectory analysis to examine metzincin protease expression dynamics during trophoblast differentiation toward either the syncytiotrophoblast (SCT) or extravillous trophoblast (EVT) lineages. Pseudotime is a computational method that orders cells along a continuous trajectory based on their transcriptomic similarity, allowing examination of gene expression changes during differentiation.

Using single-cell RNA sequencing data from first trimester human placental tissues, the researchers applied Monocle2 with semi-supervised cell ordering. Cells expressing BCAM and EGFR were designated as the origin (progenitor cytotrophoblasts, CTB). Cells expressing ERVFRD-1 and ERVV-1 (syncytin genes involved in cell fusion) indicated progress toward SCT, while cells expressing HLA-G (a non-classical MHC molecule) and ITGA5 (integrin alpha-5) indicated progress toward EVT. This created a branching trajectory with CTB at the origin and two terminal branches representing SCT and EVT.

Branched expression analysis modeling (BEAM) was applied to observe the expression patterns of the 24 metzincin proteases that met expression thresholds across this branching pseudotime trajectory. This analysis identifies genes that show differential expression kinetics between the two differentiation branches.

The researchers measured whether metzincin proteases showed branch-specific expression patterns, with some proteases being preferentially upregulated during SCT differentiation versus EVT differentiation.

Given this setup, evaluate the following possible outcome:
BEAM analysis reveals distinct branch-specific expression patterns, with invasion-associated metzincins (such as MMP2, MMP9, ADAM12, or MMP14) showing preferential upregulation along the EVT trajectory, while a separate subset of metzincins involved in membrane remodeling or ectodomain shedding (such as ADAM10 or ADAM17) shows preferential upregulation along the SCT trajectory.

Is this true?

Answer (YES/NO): NO